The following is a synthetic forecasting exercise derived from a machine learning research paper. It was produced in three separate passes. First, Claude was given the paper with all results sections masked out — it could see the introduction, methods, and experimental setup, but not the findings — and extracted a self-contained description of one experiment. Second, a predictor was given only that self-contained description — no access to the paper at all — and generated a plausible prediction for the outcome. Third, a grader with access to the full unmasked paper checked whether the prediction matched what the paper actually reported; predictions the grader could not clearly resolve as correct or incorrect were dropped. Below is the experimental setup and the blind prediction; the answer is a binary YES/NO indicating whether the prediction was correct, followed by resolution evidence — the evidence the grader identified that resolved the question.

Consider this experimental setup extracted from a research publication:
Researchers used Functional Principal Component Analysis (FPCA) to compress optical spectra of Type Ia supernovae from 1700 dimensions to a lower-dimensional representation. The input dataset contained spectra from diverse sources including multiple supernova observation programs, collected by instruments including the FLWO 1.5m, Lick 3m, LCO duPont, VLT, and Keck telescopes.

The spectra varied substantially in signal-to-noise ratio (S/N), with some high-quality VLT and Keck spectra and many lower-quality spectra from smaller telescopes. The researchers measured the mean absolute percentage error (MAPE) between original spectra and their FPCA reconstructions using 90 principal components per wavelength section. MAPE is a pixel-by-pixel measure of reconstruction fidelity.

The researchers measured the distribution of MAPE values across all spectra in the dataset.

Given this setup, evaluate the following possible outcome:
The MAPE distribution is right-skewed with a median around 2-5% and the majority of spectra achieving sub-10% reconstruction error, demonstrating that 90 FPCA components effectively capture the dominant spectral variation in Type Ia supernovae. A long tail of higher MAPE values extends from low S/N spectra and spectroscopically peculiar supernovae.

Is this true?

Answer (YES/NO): NO